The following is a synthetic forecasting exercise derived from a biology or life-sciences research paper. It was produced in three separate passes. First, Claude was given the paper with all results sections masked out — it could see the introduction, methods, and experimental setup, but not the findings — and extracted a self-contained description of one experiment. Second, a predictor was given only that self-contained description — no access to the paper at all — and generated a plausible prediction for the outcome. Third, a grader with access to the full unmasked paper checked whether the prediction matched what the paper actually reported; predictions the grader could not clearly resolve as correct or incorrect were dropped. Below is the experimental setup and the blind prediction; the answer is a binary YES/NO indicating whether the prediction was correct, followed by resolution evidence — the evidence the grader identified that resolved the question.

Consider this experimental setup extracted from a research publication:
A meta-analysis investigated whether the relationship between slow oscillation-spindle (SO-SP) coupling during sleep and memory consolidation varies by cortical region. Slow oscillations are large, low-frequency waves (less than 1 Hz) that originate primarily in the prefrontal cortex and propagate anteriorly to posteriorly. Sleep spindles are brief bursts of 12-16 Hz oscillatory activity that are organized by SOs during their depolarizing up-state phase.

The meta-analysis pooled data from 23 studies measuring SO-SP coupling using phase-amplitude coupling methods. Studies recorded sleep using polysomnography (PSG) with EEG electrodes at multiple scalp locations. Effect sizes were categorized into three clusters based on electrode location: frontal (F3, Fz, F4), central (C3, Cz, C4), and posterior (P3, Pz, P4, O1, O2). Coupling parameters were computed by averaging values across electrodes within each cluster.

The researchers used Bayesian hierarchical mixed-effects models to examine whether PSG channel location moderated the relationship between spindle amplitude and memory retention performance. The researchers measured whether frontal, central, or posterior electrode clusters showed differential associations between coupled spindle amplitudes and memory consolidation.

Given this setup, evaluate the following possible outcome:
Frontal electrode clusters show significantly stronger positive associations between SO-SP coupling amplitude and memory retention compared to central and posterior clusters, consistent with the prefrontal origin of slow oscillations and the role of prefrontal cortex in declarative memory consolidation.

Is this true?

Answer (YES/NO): NO